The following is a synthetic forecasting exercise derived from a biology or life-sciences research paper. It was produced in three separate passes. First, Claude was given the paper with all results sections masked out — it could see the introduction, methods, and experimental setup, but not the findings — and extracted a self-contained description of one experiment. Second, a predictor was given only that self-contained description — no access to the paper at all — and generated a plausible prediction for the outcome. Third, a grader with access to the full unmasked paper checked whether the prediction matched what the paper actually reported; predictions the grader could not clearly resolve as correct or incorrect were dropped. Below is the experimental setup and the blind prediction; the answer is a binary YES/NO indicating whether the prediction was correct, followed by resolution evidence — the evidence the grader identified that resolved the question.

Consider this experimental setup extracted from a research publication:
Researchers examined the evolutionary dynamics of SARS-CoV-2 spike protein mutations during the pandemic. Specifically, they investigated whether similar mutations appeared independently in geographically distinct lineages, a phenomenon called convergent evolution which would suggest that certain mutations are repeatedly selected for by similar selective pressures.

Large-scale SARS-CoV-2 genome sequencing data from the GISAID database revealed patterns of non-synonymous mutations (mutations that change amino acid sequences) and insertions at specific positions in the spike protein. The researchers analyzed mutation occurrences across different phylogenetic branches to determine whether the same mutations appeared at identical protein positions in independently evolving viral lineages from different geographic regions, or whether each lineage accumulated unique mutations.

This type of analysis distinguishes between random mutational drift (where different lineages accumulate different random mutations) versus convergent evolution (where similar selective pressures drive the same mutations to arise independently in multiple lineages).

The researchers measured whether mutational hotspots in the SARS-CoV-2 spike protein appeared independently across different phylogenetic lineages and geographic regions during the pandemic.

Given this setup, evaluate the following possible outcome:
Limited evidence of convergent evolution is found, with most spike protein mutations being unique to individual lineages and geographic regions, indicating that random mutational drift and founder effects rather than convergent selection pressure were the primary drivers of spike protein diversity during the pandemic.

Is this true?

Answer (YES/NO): NO